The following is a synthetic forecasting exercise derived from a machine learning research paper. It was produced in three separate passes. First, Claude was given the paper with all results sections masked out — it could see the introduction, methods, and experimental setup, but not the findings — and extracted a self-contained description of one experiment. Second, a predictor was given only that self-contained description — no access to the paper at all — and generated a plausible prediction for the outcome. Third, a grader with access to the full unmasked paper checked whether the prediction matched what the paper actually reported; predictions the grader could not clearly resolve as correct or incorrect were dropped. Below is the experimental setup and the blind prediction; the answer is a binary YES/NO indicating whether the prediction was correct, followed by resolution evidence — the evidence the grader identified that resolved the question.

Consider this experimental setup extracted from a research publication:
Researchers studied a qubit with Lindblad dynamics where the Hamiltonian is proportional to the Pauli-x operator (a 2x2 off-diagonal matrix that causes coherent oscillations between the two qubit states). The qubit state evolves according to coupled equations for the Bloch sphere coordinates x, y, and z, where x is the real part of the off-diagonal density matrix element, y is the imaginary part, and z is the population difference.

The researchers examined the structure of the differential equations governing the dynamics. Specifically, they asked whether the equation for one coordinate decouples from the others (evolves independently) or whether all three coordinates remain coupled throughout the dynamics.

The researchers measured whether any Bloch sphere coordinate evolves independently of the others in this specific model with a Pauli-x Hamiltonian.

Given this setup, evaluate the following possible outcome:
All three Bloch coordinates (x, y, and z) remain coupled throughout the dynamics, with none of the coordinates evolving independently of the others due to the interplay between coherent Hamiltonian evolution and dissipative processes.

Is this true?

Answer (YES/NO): NO